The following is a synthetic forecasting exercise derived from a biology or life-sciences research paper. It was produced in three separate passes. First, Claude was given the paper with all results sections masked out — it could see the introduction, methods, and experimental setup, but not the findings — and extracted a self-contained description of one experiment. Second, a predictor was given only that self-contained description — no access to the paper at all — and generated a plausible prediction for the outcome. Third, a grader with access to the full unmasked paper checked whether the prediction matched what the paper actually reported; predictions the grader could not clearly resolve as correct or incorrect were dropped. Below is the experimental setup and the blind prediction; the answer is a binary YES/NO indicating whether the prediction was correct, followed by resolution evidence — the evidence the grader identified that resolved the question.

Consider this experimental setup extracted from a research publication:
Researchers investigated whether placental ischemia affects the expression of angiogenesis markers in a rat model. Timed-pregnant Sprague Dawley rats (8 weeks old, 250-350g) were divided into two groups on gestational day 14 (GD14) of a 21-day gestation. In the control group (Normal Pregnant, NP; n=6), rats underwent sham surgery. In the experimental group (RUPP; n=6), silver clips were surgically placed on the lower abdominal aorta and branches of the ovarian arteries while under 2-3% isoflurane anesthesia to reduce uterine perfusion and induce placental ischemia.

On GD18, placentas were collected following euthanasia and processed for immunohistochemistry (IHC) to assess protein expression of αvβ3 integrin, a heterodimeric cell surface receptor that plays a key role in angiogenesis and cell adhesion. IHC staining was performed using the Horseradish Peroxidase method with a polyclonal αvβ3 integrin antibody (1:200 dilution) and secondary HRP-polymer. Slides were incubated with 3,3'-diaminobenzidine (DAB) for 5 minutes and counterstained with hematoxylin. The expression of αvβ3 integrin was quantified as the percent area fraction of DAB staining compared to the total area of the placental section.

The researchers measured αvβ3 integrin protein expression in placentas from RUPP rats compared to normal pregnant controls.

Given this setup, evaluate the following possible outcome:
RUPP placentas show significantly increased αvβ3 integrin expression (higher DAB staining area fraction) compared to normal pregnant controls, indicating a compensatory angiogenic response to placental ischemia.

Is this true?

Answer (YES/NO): NO